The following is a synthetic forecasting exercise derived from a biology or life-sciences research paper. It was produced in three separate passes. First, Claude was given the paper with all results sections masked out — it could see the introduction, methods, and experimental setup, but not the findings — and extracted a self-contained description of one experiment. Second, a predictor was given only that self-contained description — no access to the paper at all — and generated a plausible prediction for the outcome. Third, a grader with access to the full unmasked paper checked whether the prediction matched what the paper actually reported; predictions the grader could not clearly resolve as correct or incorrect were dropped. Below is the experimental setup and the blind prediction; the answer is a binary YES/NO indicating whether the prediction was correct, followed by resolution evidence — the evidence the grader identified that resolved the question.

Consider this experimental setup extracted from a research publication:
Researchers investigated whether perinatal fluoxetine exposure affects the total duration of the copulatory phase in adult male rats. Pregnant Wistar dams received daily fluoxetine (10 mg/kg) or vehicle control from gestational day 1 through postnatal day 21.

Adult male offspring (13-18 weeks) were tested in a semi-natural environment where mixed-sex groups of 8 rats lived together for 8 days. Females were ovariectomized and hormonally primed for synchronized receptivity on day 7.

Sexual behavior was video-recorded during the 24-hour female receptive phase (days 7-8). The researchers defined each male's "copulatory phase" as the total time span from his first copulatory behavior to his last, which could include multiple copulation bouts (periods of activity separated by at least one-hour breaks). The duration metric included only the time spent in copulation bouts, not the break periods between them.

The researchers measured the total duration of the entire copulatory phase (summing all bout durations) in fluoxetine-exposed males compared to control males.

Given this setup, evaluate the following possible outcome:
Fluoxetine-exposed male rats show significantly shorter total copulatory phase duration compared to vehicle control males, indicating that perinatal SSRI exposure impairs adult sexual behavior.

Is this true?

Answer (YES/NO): NO